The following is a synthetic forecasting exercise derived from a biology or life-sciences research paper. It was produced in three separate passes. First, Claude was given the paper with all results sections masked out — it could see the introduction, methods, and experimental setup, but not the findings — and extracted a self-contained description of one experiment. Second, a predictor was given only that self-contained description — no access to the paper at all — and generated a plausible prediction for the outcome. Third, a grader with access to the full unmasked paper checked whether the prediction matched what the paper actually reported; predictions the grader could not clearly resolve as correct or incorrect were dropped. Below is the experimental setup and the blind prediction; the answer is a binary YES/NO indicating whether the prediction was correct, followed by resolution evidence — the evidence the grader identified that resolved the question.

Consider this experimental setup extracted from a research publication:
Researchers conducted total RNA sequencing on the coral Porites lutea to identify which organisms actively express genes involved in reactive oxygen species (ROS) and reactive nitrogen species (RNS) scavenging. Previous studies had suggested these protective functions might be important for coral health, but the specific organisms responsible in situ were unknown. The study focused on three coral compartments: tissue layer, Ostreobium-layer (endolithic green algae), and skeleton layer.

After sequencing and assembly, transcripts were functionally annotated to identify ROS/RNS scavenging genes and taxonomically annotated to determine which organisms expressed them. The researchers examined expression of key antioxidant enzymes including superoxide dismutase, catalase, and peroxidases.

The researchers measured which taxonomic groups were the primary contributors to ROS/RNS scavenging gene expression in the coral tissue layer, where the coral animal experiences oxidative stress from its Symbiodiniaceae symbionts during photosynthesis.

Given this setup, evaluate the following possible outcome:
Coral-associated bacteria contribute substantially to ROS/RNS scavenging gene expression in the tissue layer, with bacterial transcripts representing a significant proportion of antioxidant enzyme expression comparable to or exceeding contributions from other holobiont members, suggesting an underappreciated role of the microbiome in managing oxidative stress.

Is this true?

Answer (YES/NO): NO